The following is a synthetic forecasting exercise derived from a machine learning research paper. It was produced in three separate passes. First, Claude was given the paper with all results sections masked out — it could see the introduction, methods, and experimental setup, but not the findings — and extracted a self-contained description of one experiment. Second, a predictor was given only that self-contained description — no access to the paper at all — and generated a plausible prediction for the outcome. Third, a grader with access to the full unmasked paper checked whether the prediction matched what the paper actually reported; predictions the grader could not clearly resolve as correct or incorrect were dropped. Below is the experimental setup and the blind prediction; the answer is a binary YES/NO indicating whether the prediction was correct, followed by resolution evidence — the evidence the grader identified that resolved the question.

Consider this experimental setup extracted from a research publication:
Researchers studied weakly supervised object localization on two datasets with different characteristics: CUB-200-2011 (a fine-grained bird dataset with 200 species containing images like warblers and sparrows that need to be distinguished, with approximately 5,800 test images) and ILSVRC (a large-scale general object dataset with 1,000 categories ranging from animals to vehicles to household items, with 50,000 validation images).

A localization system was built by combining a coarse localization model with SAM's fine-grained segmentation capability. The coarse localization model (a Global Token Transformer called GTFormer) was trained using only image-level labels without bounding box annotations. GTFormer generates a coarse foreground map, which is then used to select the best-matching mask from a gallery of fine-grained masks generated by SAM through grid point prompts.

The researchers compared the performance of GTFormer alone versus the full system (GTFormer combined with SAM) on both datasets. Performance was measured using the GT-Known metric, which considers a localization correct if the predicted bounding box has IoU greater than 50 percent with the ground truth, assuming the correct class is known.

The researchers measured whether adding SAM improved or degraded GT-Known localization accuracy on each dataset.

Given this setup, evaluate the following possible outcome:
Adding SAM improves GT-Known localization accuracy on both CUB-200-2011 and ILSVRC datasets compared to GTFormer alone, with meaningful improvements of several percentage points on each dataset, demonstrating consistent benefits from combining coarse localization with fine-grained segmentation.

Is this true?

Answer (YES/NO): NO